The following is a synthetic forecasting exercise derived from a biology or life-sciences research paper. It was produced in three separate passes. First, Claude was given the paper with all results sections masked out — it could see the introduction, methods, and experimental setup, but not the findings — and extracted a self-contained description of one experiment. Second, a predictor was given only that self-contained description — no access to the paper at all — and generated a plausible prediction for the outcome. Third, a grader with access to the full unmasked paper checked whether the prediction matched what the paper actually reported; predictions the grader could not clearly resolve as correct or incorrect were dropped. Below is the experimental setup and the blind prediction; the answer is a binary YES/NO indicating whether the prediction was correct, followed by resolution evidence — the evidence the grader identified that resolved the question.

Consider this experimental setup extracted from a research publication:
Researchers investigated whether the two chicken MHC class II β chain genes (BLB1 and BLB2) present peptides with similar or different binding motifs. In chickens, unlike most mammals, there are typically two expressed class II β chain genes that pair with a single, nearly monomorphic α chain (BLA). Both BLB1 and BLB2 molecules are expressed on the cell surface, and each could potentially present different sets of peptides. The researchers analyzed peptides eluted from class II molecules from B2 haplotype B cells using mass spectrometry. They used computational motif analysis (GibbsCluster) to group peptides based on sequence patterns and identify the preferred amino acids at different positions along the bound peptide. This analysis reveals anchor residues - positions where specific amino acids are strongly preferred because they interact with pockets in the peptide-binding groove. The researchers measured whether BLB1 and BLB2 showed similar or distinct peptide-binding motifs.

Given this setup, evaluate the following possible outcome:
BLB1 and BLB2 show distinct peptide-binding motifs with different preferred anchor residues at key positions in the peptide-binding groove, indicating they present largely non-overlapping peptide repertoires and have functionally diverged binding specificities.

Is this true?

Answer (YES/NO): YES